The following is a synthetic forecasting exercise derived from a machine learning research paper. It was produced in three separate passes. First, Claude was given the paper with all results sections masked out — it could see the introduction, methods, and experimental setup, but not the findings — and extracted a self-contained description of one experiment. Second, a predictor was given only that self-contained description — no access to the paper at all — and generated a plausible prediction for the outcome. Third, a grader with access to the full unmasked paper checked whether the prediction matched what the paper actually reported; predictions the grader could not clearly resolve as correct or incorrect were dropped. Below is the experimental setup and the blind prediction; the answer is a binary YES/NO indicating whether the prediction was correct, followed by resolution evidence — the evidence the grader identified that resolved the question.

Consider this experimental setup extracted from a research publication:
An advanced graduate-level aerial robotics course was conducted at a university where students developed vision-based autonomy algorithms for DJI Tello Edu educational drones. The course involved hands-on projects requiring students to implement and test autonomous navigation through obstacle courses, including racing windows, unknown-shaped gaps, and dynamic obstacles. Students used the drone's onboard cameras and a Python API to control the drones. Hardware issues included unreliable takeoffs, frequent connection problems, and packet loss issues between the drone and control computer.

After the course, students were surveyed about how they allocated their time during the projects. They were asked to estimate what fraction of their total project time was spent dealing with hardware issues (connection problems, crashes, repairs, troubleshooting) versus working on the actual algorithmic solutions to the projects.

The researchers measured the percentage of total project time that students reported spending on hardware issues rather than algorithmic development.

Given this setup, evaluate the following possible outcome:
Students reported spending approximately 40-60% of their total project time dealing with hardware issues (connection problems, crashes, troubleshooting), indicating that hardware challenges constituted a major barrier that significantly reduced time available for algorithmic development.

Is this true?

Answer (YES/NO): YES